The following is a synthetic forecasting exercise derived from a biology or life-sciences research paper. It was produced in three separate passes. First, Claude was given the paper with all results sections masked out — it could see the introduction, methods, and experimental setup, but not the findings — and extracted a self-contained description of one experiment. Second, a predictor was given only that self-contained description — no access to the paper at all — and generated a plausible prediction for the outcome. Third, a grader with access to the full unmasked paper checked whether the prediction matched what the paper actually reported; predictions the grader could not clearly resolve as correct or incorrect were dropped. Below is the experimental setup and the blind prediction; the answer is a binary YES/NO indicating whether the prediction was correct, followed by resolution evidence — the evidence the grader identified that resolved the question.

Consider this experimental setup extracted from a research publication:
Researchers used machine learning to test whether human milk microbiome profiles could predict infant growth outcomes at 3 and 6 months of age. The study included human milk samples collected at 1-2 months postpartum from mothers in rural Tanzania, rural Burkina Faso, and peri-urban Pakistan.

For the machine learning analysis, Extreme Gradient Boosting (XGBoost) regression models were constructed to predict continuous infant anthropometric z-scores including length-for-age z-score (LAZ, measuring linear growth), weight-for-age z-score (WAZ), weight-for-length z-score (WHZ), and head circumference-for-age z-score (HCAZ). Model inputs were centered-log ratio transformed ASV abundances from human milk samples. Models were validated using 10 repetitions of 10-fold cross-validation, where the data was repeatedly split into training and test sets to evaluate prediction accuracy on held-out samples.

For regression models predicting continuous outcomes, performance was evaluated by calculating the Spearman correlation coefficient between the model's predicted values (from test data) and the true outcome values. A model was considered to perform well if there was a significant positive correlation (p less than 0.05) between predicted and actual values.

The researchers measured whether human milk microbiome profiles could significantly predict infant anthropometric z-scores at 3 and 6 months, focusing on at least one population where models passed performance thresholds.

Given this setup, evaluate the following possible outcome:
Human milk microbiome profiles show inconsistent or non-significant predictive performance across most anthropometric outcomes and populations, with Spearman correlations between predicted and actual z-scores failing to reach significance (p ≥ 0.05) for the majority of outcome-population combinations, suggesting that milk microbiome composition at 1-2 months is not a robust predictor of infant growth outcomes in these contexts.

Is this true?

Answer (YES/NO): NO